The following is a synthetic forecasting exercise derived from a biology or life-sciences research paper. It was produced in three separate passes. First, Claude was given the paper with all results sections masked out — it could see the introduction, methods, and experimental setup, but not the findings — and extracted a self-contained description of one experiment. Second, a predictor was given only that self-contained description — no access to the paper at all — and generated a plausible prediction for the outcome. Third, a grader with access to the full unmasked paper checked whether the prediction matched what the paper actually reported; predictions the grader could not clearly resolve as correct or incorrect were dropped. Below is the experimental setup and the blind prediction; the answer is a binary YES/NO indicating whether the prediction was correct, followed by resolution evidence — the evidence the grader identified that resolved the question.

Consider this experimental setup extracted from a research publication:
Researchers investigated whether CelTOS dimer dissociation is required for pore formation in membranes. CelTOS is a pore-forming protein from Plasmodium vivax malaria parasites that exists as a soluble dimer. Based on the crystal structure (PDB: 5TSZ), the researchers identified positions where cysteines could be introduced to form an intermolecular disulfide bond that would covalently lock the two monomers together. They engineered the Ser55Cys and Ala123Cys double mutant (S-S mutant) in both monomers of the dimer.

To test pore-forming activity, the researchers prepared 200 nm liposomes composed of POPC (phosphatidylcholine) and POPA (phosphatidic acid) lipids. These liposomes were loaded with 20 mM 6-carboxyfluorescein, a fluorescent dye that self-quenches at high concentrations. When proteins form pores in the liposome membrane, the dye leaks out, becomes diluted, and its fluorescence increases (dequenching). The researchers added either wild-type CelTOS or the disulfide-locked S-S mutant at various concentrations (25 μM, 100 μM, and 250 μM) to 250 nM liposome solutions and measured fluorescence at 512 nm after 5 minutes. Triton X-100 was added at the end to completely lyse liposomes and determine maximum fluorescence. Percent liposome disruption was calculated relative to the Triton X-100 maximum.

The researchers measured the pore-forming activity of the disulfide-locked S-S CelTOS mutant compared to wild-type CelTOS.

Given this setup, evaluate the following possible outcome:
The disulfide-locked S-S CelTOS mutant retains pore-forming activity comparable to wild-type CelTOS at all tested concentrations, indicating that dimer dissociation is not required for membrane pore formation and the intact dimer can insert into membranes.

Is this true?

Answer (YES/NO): NO